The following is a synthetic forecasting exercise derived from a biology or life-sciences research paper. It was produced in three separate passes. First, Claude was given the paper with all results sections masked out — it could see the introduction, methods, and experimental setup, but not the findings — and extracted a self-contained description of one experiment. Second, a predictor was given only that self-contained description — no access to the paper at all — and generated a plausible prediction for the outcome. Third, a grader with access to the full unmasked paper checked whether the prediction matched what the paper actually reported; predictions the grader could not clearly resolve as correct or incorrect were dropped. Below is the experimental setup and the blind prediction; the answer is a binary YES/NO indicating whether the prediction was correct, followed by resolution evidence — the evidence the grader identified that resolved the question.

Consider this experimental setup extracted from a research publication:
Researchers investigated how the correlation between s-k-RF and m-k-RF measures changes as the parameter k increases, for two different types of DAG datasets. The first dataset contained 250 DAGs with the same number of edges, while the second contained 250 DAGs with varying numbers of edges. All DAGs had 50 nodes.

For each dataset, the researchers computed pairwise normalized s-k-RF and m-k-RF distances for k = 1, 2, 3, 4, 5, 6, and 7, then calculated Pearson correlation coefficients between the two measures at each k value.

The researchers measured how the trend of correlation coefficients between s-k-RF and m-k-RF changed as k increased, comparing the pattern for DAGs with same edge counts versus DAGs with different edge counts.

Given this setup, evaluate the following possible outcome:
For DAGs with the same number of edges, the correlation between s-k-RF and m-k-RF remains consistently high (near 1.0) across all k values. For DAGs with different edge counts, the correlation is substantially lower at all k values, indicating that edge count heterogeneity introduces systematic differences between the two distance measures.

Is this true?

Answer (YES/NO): NO